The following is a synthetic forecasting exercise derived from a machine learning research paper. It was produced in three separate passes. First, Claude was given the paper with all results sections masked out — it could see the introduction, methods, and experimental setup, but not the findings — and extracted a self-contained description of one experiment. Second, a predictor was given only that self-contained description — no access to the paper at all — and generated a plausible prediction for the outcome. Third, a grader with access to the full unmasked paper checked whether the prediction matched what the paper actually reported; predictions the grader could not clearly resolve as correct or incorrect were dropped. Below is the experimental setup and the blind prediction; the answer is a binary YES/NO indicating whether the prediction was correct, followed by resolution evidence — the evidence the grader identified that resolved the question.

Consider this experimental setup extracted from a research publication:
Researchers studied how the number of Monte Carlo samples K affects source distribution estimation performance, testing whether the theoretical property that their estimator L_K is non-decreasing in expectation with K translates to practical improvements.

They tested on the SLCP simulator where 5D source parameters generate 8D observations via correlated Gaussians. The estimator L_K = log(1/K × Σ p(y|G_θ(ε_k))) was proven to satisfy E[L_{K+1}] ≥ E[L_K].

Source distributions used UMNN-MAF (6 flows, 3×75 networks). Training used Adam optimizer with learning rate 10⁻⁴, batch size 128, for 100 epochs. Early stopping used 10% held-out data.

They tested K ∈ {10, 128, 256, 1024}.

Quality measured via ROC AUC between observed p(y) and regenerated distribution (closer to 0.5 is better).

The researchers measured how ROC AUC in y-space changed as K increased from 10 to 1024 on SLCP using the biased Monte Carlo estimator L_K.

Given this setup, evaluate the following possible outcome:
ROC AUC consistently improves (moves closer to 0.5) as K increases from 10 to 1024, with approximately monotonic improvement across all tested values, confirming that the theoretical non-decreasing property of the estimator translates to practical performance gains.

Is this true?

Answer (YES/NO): YES